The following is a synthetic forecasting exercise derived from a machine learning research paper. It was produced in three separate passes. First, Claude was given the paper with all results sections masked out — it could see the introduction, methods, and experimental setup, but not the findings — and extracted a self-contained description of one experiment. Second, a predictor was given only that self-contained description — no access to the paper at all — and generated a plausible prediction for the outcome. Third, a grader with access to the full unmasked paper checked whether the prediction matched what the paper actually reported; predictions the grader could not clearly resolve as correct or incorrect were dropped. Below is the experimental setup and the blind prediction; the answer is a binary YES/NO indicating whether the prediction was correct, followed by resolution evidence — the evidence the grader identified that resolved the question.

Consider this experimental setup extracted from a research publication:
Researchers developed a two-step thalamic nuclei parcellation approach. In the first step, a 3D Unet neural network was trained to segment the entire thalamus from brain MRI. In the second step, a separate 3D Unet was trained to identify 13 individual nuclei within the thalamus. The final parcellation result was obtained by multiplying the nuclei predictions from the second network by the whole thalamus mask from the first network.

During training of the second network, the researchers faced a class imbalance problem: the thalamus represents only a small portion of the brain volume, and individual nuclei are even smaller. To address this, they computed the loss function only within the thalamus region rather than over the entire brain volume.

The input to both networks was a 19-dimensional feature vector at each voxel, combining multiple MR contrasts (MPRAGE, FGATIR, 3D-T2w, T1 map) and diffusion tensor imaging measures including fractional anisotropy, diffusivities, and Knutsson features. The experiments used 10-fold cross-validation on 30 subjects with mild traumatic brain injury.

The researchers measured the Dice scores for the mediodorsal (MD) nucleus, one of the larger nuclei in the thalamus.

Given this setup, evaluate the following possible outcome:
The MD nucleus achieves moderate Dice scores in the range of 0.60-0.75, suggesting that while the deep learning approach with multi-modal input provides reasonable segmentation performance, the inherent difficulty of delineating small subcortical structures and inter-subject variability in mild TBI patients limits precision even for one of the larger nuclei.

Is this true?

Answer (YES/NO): NO